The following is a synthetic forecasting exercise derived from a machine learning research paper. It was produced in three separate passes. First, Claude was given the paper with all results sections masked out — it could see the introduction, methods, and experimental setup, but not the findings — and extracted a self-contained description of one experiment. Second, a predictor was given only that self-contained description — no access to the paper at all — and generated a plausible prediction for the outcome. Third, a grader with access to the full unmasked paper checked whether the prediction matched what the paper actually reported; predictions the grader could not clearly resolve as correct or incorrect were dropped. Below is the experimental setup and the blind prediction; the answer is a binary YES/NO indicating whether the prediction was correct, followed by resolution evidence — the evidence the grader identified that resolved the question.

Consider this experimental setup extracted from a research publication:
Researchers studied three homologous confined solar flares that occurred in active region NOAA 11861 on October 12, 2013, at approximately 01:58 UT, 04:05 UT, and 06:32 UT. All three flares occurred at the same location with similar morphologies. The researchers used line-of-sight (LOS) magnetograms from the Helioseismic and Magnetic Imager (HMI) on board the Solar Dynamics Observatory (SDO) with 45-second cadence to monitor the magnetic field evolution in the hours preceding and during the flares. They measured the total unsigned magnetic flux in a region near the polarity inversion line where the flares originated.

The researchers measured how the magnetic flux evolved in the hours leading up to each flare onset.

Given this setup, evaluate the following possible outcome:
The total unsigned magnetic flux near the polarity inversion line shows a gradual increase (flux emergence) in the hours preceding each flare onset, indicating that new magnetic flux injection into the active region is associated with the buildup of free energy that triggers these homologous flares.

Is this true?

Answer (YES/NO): NO